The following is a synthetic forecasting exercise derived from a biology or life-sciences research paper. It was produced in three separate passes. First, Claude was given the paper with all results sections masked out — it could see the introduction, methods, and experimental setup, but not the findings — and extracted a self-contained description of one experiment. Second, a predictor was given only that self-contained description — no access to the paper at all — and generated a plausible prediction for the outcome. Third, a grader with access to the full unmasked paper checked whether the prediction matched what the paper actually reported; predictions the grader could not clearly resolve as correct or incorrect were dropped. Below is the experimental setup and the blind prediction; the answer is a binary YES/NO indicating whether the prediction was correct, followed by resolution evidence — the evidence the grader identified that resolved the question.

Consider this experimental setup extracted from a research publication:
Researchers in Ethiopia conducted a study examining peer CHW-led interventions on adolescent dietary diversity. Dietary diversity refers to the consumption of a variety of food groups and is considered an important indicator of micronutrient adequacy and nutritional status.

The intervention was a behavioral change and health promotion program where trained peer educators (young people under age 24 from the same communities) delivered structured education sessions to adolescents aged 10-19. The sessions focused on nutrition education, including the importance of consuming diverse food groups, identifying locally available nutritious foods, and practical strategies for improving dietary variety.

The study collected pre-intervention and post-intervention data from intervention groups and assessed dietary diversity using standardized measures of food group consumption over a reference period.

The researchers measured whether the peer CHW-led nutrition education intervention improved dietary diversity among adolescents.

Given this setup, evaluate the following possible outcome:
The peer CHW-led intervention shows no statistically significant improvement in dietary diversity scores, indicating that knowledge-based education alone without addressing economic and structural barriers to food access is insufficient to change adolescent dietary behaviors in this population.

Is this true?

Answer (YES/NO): NO